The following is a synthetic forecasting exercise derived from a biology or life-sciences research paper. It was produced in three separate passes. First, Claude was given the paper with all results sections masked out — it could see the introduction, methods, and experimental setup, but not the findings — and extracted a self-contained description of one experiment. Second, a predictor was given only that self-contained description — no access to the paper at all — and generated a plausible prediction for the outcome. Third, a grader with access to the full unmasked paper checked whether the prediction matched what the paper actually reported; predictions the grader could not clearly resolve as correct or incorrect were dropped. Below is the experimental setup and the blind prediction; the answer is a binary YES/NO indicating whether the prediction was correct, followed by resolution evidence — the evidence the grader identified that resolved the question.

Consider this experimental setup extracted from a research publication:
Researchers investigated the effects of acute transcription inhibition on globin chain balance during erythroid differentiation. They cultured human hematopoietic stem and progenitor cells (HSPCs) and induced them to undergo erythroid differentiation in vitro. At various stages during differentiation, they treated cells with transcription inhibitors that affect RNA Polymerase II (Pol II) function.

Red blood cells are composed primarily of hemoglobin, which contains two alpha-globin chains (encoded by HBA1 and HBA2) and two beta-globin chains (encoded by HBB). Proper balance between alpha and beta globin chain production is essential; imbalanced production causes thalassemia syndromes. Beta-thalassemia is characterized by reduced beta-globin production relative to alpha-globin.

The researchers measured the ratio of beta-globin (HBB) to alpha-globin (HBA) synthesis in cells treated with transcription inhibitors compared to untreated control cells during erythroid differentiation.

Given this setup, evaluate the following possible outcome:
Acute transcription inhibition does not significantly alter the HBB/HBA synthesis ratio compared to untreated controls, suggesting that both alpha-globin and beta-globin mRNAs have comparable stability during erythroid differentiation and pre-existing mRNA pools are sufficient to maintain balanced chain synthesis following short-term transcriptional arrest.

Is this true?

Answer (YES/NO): NO